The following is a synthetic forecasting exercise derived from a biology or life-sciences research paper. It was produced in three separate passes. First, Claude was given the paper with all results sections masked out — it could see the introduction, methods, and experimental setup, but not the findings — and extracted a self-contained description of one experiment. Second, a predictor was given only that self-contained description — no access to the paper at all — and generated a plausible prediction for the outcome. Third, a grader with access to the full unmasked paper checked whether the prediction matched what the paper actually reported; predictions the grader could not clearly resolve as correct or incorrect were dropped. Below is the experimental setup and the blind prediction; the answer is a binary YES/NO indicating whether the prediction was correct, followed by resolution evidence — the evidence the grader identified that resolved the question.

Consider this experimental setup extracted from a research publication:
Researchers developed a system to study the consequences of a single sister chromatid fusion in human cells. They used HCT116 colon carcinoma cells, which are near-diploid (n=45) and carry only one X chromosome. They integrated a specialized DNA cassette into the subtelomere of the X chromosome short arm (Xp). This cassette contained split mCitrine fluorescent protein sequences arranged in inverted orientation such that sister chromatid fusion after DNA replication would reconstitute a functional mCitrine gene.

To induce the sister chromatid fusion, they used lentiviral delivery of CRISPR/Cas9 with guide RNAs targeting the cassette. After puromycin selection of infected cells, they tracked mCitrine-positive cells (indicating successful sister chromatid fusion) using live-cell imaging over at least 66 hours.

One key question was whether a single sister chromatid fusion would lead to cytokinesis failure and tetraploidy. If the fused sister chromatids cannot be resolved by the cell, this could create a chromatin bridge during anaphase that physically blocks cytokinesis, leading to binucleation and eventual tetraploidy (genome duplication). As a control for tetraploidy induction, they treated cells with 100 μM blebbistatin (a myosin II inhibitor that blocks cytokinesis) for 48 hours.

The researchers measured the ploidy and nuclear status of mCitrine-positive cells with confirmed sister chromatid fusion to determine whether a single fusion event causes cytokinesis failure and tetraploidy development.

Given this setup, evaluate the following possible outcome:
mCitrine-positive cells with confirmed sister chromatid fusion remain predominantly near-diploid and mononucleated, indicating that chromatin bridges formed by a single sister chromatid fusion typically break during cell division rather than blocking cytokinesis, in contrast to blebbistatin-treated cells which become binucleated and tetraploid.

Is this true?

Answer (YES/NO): YES